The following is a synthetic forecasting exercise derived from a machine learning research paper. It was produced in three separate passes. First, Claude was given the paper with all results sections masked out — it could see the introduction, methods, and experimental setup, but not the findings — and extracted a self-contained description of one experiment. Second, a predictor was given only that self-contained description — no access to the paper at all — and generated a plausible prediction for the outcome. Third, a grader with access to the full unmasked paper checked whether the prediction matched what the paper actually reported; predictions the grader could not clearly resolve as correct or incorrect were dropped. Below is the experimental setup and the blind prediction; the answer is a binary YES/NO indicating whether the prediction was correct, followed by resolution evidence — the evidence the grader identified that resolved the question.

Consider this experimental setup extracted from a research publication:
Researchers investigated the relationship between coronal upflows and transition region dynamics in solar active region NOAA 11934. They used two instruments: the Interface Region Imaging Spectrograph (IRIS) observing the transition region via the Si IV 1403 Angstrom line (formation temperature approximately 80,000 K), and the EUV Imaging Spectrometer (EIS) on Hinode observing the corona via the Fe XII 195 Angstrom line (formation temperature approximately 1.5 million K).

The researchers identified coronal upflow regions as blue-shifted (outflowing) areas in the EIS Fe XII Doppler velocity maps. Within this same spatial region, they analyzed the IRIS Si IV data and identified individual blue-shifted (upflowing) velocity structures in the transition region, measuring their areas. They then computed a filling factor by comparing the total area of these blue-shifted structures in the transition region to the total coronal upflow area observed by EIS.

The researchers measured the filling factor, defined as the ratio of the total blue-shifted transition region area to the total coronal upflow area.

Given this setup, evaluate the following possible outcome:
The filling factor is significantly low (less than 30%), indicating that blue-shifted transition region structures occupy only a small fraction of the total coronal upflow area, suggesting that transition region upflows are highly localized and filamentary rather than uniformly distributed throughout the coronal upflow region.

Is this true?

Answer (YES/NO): YES